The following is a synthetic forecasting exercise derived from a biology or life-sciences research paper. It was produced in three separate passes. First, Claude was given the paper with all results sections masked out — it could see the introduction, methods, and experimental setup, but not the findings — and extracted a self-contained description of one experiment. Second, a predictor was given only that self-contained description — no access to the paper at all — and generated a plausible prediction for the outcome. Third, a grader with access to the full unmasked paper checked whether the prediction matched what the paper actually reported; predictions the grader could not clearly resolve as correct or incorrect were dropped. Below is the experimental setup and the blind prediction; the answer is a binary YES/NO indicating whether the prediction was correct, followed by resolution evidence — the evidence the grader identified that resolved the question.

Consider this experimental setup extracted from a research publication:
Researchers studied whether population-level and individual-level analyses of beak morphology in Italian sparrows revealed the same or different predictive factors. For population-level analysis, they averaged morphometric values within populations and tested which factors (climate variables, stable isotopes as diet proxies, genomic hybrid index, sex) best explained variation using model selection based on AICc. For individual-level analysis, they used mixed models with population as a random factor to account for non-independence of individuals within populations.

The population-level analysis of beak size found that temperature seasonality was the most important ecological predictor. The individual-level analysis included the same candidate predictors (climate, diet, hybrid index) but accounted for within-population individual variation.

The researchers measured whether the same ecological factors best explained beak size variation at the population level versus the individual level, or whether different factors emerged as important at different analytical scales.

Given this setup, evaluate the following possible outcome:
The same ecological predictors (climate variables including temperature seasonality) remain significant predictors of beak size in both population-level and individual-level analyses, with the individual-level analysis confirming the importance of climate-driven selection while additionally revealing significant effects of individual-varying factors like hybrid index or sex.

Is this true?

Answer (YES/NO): NO